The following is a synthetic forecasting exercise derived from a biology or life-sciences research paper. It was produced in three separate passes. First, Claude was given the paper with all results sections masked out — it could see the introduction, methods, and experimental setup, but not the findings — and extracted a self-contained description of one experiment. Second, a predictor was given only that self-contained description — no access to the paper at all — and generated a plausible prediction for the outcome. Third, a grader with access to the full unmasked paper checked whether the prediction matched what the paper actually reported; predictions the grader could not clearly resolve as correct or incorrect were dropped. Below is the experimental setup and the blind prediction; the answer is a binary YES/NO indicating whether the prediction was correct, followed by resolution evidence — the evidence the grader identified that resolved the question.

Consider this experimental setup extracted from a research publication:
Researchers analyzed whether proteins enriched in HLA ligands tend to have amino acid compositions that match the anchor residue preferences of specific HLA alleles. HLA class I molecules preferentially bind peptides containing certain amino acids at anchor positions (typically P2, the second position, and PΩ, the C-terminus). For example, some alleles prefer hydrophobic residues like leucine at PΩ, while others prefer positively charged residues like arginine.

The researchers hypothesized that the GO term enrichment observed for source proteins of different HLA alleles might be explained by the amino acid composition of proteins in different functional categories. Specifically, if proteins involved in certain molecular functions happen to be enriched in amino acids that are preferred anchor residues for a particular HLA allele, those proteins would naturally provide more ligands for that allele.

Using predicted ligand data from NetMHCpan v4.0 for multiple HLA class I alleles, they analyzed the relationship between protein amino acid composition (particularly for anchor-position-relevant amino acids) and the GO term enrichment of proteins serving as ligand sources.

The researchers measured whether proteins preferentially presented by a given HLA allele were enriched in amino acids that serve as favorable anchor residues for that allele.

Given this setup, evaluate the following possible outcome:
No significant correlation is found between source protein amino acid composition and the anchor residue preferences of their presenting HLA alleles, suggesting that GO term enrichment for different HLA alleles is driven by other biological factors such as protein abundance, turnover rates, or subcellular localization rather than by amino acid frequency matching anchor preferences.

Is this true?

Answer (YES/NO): NO